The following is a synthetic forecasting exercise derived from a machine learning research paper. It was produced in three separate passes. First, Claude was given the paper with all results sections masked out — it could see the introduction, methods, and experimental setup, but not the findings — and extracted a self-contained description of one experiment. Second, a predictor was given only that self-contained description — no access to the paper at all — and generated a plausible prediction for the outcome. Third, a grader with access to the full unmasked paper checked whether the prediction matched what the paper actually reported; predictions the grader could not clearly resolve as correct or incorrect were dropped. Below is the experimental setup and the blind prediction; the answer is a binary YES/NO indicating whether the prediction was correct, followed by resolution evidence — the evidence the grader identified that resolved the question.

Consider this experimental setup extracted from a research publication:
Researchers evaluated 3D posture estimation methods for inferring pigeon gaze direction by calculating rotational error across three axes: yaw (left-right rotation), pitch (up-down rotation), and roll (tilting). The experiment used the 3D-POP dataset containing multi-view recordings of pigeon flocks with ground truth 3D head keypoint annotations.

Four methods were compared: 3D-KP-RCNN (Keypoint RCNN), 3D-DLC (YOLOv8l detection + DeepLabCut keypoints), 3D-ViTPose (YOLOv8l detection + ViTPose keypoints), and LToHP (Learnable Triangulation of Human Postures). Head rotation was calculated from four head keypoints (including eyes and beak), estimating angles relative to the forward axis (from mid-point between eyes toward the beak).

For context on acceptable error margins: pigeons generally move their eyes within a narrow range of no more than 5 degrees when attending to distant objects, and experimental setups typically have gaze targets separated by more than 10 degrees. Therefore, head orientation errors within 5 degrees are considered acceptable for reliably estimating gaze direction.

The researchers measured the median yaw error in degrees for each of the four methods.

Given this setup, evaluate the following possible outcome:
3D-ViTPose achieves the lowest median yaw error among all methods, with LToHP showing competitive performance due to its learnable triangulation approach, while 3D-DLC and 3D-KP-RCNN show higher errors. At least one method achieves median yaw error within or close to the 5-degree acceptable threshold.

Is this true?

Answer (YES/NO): NO